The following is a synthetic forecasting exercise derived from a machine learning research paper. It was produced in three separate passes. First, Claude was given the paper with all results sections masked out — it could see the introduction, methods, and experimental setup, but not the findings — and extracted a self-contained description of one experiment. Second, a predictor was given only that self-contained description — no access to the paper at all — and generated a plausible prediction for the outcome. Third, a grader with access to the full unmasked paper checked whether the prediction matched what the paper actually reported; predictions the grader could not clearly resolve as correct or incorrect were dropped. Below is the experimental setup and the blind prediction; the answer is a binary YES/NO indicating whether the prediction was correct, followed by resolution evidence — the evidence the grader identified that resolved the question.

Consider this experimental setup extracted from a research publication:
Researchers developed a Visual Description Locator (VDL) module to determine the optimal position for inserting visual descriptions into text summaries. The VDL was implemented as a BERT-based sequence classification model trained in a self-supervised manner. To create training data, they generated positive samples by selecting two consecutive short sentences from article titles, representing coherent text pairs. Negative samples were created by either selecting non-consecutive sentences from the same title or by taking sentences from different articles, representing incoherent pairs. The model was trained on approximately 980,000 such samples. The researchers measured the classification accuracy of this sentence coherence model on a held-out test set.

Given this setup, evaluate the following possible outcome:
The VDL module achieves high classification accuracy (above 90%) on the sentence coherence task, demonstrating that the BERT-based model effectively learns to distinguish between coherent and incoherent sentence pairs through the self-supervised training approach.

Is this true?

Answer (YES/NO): YES